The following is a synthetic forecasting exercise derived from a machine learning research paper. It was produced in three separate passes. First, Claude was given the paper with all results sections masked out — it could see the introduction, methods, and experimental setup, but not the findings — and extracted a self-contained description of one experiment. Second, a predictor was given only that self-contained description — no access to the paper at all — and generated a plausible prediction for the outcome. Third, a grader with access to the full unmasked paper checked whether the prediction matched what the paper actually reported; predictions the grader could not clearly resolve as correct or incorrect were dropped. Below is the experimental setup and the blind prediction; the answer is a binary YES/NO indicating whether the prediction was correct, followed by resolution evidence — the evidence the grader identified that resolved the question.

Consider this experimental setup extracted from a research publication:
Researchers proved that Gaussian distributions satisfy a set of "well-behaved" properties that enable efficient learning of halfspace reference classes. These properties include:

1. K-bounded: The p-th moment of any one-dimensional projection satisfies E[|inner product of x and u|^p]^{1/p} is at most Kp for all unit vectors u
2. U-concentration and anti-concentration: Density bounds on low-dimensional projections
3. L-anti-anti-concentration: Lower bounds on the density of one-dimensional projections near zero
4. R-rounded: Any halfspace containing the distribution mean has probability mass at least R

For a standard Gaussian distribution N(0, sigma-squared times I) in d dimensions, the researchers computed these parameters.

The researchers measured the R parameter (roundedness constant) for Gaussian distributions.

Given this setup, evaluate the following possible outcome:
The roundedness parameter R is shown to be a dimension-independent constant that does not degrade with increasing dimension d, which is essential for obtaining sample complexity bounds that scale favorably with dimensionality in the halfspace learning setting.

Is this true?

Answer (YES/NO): NO